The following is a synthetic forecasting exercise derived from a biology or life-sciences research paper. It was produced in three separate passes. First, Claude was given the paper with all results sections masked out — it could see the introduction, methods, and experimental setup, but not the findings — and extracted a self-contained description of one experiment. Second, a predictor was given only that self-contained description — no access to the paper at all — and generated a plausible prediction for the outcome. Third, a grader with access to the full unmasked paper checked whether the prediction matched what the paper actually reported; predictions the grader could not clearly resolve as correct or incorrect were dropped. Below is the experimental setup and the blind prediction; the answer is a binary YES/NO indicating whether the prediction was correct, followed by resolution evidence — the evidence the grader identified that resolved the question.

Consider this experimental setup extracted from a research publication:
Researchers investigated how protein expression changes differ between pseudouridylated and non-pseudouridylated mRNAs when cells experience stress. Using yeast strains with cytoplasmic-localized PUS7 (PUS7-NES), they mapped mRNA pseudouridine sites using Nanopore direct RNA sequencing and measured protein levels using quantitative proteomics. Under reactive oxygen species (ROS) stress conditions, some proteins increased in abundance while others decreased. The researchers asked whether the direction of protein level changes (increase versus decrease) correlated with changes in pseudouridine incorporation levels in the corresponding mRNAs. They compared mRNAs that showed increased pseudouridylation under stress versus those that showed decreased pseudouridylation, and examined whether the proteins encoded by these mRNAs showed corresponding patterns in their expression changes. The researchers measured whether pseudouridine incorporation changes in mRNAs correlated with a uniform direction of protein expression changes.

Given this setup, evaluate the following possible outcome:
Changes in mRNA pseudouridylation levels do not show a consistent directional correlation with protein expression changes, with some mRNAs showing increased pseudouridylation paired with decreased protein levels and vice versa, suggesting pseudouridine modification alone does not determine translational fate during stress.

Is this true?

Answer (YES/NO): YES